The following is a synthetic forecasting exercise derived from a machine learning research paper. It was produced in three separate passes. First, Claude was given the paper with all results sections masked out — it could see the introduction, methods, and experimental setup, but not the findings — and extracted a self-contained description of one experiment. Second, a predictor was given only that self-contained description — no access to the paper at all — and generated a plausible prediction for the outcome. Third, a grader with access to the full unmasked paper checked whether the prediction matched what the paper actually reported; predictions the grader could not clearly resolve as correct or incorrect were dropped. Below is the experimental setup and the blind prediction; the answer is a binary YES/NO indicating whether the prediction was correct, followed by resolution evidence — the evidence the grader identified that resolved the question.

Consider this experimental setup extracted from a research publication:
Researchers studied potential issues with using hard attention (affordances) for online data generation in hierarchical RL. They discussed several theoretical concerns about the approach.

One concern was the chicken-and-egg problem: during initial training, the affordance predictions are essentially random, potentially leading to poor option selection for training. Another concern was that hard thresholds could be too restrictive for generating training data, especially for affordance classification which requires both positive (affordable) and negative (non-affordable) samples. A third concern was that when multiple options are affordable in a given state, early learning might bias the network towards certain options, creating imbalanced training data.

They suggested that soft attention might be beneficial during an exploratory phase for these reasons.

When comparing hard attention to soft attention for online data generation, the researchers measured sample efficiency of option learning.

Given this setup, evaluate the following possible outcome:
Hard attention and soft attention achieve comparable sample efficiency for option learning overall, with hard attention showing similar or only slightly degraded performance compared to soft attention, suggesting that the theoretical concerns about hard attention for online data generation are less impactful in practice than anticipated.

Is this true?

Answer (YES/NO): NO